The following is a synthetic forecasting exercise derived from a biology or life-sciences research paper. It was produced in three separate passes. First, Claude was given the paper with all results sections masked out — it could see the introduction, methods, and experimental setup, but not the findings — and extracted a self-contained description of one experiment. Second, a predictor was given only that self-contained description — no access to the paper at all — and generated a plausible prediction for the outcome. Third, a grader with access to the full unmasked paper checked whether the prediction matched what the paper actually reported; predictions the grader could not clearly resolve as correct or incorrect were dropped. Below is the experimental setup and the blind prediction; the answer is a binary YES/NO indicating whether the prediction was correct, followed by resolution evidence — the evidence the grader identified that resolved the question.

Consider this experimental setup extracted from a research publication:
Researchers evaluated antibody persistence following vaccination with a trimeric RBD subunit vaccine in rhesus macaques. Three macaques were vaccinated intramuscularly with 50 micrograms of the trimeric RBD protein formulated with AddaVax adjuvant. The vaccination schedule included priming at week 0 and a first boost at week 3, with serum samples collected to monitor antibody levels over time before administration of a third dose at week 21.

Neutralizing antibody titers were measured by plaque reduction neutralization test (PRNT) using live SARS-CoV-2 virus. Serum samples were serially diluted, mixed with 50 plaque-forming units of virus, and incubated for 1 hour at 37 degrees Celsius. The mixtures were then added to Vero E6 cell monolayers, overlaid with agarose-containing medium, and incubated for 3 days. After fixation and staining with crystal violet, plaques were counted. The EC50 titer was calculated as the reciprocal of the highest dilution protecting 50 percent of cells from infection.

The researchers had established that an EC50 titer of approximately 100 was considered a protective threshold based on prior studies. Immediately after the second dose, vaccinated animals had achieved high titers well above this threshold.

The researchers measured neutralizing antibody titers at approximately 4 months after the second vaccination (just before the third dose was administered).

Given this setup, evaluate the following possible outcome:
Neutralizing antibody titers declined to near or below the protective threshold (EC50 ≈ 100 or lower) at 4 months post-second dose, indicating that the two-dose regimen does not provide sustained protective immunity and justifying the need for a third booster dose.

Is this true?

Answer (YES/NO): NO